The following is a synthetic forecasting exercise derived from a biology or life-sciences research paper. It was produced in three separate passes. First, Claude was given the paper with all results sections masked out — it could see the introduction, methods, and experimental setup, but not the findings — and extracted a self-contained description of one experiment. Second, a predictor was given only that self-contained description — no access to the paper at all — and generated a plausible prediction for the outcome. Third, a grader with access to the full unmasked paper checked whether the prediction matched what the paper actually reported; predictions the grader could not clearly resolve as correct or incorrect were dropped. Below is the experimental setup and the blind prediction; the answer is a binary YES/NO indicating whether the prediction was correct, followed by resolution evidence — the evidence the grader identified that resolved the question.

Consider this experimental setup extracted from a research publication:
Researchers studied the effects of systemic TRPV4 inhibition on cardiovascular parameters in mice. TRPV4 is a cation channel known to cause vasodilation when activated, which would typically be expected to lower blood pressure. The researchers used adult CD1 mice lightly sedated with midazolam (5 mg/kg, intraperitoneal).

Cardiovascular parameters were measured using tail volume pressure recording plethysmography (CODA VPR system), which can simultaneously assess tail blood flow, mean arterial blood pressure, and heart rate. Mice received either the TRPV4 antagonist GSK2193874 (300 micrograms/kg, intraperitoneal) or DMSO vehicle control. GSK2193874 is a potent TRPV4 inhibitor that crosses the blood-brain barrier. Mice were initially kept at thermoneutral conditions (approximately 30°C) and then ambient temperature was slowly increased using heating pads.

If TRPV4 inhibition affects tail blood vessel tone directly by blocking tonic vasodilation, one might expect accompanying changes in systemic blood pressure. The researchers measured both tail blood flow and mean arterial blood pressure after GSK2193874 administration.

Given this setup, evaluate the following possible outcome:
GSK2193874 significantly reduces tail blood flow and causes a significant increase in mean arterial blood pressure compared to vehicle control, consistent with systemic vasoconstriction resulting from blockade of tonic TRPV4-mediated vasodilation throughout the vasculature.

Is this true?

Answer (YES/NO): NO